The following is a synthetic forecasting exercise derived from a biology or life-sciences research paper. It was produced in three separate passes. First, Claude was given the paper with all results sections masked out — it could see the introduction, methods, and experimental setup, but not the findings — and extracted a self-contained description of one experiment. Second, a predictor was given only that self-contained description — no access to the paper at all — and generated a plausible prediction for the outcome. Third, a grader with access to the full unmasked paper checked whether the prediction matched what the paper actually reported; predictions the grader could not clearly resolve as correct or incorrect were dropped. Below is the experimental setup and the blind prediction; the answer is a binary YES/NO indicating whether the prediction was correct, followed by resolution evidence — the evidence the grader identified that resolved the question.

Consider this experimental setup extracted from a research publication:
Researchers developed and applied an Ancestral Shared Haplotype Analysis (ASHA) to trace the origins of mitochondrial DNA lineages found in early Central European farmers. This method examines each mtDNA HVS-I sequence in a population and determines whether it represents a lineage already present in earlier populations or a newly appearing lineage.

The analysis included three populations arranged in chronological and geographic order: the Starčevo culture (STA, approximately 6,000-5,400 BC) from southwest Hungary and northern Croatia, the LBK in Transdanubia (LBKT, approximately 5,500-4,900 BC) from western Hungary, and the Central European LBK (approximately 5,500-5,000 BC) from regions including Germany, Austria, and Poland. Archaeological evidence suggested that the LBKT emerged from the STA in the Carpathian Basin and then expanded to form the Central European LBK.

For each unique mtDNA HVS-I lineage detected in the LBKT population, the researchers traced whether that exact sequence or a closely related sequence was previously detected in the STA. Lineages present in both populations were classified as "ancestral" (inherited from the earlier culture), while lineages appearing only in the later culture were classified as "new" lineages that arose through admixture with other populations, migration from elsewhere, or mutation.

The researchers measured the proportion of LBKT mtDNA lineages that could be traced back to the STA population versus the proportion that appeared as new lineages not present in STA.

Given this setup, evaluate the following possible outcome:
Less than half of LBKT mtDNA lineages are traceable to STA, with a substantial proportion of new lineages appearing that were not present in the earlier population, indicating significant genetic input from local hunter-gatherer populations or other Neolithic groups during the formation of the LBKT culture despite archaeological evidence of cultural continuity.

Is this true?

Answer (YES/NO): NO